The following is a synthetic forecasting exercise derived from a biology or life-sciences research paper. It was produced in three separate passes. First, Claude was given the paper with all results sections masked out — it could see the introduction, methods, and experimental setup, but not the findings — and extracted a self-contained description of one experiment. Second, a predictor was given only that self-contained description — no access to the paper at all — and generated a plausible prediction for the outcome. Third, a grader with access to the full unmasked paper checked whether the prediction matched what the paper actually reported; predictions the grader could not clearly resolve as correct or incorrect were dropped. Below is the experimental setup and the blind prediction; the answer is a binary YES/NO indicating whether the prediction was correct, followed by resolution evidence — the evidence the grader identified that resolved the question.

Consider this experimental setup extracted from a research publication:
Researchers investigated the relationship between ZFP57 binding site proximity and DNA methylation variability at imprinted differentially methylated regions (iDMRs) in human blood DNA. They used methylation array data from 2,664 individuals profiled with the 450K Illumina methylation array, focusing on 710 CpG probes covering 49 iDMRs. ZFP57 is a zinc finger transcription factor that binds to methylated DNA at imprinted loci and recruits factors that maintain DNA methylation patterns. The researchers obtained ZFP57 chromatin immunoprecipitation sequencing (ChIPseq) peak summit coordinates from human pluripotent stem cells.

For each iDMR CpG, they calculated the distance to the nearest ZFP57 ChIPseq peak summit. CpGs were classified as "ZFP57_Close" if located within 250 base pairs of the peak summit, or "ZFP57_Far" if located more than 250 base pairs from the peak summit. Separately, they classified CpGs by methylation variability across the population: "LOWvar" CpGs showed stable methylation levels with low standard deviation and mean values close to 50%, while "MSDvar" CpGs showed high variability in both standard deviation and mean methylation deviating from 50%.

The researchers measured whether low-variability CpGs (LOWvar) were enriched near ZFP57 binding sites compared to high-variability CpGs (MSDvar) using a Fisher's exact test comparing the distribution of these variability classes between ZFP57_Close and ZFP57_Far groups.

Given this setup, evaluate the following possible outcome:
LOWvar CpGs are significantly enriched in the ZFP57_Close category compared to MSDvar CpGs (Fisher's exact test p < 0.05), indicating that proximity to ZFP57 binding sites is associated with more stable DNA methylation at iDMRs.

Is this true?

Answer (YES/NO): YES